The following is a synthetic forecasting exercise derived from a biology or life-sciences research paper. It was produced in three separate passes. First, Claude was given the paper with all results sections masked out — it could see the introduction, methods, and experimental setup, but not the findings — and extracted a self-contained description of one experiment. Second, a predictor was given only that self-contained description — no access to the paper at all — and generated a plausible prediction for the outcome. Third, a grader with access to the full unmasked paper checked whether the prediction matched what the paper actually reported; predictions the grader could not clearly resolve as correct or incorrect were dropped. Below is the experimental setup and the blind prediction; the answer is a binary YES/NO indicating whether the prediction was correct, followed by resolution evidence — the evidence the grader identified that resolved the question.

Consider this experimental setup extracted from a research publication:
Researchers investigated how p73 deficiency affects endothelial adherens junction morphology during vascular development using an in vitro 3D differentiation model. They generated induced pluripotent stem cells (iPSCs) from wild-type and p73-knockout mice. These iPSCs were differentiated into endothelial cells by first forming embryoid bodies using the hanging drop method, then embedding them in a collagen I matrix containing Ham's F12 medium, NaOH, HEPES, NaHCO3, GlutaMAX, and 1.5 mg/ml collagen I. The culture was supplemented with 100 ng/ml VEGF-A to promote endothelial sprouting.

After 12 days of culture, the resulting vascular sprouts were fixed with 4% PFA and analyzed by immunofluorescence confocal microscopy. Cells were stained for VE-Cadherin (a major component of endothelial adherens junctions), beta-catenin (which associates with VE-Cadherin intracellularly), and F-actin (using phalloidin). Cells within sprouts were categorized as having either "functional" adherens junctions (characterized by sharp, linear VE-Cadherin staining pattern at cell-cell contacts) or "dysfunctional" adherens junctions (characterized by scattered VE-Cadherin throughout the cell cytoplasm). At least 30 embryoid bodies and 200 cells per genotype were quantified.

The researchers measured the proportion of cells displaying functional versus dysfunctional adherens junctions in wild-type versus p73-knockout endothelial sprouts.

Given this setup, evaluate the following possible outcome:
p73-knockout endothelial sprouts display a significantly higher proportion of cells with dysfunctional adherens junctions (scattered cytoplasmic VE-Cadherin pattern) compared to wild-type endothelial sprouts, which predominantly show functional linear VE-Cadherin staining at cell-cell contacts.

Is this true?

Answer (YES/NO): YES